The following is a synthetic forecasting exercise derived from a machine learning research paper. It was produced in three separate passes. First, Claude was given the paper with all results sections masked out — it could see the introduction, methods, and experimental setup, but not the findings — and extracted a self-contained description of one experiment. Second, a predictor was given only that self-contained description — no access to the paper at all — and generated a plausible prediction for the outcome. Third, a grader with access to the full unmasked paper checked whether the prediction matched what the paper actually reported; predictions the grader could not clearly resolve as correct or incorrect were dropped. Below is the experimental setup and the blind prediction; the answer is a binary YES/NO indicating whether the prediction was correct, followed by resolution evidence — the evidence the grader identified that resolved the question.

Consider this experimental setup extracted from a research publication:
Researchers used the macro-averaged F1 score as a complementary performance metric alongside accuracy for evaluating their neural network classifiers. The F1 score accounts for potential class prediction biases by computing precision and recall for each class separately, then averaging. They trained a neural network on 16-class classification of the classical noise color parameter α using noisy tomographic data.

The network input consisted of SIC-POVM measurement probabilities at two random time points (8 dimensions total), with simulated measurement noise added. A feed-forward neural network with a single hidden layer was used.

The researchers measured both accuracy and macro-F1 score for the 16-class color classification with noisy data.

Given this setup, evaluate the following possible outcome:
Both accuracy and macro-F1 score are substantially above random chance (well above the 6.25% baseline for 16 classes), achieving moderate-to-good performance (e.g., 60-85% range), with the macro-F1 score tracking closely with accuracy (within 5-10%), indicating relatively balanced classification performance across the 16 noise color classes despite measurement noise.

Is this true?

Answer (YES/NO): NO